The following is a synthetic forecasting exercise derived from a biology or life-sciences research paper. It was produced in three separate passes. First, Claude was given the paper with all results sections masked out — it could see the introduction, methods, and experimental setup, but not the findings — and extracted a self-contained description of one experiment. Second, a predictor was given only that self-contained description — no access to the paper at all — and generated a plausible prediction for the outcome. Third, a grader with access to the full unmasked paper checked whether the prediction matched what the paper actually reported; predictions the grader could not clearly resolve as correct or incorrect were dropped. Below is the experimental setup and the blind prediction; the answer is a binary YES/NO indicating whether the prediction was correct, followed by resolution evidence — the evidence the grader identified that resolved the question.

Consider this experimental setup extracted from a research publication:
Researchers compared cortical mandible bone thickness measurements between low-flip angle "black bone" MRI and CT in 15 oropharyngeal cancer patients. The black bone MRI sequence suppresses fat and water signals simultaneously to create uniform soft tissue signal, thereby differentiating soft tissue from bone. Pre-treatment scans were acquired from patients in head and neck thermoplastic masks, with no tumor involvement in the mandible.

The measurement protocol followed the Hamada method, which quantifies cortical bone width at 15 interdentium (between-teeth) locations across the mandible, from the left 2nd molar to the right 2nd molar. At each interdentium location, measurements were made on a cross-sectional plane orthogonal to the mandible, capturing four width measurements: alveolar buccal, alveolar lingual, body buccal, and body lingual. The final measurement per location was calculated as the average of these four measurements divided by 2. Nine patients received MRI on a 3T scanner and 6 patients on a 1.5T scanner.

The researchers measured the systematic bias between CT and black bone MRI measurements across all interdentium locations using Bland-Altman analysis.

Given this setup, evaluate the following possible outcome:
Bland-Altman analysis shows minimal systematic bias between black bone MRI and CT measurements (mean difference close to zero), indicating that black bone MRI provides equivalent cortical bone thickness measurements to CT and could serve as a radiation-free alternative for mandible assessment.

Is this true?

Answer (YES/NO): NO